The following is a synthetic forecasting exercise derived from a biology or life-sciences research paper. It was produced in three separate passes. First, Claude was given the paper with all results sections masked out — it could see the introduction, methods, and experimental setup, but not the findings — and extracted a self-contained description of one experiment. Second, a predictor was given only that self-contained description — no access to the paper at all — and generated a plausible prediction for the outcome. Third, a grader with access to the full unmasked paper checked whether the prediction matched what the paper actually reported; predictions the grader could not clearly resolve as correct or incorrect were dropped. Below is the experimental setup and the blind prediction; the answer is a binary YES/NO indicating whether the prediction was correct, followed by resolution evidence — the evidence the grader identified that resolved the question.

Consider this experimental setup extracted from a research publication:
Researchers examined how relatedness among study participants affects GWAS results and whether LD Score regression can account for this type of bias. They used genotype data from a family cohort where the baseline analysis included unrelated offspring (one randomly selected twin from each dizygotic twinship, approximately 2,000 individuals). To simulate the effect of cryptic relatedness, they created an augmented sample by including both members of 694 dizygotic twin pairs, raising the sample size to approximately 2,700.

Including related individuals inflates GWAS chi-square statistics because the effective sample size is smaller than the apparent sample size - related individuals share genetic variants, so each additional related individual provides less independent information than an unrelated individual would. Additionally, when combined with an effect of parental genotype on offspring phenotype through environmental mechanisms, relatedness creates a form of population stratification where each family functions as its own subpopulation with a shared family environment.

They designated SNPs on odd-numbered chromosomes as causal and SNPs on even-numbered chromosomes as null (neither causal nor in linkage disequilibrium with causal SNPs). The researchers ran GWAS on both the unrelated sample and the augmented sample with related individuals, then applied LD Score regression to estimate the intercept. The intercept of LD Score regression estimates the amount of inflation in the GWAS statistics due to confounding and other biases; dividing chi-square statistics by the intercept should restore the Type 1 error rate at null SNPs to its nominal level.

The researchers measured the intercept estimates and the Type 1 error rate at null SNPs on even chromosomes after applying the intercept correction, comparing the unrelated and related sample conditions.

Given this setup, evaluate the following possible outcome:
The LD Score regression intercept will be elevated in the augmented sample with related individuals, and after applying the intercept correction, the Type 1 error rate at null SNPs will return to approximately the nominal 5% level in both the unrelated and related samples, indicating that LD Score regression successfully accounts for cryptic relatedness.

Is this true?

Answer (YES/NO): YES